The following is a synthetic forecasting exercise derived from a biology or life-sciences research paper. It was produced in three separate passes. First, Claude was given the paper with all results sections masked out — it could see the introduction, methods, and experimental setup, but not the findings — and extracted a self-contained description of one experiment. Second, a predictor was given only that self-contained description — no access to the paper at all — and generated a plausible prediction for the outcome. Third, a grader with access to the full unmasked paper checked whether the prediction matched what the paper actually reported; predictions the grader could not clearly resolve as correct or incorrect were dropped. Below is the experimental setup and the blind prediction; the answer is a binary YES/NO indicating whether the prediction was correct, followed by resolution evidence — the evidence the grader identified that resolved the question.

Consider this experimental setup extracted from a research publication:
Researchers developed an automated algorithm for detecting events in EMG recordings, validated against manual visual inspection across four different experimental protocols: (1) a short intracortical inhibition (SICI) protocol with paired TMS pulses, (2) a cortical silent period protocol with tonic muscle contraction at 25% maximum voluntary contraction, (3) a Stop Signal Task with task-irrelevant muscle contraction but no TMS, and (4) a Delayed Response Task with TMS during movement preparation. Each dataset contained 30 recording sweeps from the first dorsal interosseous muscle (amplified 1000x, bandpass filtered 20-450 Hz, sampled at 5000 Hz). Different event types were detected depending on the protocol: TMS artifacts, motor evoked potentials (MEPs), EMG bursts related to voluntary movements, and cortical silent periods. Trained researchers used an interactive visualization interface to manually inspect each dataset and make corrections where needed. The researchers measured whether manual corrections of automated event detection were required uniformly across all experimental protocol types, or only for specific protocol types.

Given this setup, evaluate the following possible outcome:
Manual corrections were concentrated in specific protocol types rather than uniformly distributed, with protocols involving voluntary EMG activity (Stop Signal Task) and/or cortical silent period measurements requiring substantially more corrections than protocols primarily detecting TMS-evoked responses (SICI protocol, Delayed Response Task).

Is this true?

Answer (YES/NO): NO